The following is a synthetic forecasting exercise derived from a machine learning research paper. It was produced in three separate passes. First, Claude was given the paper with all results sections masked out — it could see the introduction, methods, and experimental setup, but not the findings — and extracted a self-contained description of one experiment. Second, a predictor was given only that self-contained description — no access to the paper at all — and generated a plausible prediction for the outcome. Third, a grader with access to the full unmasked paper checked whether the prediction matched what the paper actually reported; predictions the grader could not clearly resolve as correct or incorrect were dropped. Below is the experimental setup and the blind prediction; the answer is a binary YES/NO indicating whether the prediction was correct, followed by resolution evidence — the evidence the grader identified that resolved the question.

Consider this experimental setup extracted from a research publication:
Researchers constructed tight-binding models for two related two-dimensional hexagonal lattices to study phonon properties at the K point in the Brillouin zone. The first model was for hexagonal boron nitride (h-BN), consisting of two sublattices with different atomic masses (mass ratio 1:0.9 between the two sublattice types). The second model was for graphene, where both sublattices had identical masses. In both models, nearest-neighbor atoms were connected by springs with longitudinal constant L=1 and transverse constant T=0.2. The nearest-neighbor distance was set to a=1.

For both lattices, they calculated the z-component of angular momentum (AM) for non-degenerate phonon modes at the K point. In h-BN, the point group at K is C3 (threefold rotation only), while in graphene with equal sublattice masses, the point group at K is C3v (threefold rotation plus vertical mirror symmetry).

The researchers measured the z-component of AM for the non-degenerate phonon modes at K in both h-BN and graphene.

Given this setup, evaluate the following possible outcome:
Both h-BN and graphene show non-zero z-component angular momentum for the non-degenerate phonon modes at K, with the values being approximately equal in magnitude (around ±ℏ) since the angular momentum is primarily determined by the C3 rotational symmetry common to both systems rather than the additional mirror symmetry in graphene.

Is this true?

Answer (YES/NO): NO